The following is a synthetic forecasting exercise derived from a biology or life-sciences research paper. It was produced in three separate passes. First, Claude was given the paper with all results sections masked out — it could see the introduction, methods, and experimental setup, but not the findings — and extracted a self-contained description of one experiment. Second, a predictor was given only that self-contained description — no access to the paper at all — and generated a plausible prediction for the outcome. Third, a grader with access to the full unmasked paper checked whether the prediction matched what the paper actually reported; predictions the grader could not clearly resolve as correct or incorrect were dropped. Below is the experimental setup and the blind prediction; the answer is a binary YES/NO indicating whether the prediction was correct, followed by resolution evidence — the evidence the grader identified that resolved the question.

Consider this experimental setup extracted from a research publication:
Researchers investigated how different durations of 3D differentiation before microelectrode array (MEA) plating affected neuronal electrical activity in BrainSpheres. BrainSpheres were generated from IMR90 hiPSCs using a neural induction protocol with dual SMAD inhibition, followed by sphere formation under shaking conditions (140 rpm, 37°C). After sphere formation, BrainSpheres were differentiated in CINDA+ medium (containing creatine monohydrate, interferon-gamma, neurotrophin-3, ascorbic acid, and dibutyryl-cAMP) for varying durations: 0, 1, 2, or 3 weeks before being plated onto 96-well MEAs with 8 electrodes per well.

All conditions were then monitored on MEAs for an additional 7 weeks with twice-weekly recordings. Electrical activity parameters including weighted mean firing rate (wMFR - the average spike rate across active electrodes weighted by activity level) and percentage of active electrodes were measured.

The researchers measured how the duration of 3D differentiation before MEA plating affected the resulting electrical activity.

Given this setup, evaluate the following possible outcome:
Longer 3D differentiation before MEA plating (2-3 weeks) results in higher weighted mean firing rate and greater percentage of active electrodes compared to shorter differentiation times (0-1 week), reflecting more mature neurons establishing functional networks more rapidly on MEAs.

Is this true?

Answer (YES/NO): YES